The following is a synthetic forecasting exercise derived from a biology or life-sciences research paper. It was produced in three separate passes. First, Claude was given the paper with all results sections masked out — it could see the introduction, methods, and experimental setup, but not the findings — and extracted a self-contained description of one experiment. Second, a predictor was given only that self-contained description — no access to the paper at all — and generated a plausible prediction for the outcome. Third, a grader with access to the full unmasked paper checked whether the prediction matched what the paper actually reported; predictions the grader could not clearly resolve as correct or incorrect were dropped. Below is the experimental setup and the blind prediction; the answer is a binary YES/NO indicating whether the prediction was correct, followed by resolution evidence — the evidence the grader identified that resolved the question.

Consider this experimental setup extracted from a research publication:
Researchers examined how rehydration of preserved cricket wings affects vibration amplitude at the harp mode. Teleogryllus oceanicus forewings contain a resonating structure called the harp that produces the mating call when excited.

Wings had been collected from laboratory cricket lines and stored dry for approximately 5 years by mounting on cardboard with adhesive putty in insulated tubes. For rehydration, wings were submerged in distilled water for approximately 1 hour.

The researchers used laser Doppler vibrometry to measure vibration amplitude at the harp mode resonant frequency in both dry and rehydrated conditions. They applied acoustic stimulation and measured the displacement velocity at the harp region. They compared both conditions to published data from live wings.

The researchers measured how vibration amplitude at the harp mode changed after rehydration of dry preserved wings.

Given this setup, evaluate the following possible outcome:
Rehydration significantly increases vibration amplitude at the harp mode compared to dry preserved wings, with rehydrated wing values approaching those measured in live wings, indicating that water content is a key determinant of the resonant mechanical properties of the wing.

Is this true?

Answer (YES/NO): NO